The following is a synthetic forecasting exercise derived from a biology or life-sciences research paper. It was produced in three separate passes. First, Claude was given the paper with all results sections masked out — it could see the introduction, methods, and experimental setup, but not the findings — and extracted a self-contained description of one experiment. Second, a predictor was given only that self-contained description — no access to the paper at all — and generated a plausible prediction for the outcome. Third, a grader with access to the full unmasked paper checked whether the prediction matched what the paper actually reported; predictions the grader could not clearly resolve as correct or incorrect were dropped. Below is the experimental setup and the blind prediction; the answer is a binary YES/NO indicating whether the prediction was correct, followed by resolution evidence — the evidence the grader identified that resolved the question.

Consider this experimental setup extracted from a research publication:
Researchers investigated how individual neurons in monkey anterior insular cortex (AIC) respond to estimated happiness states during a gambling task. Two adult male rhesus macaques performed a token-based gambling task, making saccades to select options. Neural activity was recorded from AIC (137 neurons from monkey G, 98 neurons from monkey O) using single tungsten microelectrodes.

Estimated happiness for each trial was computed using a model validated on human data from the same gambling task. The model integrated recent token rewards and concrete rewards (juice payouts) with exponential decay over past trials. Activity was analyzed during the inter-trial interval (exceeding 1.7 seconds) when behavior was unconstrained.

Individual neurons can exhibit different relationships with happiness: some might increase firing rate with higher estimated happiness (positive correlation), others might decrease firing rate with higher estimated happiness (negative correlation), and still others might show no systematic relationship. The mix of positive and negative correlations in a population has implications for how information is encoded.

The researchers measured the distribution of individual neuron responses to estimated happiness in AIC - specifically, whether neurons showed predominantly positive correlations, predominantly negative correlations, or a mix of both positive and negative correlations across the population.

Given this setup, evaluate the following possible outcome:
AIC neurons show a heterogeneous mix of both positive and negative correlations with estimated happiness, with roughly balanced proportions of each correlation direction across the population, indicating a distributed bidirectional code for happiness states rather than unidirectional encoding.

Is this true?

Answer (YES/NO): NO